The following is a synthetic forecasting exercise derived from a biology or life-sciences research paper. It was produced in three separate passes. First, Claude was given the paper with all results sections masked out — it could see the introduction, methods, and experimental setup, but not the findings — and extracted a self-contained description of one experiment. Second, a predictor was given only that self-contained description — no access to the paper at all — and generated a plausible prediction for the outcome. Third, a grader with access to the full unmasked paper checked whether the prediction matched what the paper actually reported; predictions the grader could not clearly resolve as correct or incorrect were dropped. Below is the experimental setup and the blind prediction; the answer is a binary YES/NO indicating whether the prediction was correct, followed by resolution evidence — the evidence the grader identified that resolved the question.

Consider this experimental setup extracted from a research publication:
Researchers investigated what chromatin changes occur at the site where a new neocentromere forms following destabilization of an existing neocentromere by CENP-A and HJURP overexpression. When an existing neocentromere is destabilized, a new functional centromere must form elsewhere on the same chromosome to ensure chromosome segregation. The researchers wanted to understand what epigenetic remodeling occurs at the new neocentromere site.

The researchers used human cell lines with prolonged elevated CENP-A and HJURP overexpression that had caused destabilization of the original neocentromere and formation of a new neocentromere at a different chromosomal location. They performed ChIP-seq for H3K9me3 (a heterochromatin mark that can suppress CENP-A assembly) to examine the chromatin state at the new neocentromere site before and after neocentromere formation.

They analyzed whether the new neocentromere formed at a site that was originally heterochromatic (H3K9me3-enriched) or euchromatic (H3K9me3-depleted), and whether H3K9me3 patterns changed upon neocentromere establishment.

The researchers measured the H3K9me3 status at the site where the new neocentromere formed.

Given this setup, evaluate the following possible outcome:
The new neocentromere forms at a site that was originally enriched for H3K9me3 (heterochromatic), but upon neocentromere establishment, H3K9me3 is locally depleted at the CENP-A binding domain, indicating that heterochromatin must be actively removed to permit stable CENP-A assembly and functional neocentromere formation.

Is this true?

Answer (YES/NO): YES